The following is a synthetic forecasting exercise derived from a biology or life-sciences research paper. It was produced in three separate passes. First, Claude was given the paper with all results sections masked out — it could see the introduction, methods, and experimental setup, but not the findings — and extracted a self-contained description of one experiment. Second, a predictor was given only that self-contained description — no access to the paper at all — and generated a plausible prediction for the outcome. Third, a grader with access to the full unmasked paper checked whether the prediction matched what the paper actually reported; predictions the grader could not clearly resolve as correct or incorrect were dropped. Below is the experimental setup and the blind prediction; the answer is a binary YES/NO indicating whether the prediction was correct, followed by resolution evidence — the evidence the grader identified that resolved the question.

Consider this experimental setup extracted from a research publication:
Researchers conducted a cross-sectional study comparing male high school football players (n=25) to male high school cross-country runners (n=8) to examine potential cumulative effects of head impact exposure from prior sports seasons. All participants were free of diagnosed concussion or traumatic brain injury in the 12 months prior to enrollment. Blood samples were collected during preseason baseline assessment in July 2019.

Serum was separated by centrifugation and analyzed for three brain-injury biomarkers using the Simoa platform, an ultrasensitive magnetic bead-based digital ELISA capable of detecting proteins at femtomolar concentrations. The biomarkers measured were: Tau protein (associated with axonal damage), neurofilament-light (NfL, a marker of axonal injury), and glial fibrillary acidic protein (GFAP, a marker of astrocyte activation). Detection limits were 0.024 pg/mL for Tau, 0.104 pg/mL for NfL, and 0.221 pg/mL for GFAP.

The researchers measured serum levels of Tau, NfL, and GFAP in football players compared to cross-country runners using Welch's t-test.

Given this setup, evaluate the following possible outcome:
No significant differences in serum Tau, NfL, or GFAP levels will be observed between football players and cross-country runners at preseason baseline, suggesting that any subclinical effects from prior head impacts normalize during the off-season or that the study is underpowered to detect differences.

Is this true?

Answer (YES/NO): NO